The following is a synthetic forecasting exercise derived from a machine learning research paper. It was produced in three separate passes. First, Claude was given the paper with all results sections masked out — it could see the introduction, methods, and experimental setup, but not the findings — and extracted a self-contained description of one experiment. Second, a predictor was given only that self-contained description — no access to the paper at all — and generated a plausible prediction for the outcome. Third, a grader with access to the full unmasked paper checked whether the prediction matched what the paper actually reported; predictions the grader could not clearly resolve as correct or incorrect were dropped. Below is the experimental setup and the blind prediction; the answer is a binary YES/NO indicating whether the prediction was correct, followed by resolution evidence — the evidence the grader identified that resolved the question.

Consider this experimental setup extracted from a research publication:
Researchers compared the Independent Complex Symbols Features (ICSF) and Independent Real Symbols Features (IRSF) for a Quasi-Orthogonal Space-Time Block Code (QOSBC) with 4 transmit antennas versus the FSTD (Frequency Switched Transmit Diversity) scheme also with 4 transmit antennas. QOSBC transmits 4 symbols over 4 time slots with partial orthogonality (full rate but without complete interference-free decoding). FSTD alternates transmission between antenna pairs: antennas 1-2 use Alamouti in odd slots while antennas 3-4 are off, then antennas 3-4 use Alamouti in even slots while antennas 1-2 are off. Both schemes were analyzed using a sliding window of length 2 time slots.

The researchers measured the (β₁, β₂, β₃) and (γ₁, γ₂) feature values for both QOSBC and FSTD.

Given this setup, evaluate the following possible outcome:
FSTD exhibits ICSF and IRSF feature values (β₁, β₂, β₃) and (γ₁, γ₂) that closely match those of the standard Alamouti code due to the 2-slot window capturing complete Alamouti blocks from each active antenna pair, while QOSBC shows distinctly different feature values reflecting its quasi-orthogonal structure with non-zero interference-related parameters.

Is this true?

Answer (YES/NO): YES